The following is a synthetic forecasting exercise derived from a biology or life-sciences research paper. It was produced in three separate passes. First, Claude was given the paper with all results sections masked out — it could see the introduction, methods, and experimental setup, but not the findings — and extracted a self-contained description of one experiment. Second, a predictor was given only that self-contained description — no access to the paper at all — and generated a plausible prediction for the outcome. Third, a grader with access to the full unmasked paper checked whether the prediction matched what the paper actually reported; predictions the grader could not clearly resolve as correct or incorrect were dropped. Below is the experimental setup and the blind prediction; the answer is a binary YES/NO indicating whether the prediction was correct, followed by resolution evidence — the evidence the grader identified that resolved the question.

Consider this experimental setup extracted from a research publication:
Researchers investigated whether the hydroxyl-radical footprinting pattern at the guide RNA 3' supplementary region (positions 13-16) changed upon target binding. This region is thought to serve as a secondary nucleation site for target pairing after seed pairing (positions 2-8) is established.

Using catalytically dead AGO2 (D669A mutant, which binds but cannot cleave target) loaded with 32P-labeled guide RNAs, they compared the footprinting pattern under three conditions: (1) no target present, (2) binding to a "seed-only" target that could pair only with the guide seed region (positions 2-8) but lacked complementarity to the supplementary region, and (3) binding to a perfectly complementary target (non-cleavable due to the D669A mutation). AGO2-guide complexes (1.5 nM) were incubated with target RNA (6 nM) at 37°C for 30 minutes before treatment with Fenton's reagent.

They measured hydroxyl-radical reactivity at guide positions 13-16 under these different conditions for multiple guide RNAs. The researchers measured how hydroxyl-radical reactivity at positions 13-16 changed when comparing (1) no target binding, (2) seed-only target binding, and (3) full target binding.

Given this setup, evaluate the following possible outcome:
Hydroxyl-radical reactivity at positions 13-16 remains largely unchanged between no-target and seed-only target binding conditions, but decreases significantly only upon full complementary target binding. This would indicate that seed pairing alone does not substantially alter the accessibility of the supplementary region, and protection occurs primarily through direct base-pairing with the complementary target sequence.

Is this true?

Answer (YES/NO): NO